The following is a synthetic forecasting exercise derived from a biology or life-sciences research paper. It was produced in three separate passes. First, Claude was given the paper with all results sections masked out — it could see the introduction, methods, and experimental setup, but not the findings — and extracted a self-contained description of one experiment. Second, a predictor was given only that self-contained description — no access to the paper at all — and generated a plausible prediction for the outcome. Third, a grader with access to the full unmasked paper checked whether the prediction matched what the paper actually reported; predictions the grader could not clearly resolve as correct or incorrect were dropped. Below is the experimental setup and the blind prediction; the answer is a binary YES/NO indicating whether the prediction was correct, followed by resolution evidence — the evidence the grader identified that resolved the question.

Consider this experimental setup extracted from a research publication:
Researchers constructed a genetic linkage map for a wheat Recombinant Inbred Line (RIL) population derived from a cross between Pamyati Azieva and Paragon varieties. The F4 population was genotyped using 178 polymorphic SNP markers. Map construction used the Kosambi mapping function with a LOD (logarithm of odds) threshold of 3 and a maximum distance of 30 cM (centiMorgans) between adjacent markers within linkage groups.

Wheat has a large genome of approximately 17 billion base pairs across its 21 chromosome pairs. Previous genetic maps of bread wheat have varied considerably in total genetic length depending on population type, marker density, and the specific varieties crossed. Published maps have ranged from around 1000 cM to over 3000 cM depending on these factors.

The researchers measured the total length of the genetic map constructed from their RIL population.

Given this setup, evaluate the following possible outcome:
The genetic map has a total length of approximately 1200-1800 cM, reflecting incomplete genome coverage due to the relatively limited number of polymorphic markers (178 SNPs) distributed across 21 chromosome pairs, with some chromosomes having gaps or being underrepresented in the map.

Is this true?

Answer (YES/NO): YES